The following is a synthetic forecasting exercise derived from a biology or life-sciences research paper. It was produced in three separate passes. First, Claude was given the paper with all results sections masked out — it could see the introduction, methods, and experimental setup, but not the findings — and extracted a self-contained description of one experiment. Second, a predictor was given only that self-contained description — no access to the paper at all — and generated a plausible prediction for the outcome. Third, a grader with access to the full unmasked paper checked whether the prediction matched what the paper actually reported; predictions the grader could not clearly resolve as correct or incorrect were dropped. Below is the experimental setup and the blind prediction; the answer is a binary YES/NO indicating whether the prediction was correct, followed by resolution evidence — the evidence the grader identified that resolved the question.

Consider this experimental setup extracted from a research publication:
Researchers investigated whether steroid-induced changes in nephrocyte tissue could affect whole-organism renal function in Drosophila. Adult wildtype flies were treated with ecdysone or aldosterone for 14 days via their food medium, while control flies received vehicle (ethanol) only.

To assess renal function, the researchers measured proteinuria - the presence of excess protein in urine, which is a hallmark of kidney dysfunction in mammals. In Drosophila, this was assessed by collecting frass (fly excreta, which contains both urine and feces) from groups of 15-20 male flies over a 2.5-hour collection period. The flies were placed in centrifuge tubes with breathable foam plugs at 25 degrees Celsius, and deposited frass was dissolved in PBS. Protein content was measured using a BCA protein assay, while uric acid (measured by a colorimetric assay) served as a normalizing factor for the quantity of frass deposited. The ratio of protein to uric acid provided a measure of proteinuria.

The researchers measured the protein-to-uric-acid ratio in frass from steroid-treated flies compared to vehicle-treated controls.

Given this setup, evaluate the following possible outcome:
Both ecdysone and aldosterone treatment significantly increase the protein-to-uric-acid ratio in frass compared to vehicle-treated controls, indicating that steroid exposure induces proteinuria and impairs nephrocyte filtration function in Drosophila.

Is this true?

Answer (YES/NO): YES